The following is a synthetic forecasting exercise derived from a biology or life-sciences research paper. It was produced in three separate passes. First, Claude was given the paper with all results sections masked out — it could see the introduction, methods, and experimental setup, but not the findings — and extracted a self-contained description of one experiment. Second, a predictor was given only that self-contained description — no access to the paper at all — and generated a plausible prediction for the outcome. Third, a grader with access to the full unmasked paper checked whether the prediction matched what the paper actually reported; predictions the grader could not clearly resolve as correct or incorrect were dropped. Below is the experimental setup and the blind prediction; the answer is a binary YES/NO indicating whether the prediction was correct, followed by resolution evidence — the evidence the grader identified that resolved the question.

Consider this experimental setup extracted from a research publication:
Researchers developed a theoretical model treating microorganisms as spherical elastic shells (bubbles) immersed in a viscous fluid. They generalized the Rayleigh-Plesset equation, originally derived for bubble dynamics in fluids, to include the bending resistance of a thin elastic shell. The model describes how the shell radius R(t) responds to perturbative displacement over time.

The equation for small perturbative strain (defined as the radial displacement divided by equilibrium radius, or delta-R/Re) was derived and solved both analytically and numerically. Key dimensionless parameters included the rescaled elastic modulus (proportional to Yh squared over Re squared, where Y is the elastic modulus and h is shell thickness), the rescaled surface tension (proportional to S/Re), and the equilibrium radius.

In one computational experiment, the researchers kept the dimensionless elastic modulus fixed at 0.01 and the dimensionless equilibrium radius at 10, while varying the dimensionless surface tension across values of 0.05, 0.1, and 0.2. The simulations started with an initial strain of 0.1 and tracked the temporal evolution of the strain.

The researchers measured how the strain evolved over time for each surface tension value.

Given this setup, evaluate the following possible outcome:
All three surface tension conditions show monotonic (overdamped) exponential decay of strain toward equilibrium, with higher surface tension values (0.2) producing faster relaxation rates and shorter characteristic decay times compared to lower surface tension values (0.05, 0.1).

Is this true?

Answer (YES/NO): NO